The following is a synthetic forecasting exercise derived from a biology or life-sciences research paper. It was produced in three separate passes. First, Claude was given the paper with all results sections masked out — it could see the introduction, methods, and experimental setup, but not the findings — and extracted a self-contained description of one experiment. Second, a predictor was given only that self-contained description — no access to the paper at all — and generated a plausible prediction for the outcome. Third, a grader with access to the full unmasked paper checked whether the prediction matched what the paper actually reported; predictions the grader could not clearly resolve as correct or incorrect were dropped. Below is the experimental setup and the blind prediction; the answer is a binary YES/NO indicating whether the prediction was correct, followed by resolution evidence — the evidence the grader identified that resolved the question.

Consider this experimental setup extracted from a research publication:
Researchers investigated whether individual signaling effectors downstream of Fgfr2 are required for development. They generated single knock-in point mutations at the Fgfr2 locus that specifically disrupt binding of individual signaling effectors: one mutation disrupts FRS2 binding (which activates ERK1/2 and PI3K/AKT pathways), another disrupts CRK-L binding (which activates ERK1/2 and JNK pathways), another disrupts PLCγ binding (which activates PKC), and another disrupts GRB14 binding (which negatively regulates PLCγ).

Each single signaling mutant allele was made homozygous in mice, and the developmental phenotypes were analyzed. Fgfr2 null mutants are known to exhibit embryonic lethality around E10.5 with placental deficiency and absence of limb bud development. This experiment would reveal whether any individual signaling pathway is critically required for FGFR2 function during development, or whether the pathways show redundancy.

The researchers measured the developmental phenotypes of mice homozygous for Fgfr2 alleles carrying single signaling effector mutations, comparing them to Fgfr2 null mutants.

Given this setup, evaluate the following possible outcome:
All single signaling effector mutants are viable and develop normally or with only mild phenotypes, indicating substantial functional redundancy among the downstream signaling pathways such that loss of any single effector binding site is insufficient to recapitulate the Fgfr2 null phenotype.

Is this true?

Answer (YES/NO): YES